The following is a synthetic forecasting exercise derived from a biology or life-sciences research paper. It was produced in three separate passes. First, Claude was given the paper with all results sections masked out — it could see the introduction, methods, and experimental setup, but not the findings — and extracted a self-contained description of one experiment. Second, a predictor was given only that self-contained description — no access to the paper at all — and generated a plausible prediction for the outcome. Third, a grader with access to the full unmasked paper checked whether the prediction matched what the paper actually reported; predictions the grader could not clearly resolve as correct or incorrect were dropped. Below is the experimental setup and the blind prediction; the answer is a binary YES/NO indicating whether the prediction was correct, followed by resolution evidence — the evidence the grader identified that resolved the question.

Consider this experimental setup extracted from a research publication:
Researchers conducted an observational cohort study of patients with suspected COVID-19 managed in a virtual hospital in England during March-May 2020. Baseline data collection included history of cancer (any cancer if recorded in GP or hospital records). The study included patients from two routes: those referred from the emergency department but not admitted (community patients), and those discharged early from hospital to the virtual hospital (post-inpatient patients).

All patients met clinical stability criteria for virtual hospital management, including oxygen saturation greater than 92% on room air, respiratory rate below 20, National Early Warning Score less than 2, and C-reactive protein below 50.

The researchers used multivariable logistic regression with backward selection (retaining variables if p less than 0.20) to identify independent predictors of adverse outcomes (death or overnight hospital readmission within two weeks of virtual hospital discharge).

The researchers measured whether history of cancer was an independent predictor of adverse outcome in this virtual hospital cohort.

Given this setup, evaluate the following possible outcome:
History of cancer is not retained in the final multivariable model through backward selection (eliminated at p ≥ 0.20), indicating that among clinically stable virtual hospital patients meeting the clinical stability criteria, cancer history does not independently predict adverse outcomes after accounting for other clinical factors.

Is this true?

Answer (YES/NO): NO